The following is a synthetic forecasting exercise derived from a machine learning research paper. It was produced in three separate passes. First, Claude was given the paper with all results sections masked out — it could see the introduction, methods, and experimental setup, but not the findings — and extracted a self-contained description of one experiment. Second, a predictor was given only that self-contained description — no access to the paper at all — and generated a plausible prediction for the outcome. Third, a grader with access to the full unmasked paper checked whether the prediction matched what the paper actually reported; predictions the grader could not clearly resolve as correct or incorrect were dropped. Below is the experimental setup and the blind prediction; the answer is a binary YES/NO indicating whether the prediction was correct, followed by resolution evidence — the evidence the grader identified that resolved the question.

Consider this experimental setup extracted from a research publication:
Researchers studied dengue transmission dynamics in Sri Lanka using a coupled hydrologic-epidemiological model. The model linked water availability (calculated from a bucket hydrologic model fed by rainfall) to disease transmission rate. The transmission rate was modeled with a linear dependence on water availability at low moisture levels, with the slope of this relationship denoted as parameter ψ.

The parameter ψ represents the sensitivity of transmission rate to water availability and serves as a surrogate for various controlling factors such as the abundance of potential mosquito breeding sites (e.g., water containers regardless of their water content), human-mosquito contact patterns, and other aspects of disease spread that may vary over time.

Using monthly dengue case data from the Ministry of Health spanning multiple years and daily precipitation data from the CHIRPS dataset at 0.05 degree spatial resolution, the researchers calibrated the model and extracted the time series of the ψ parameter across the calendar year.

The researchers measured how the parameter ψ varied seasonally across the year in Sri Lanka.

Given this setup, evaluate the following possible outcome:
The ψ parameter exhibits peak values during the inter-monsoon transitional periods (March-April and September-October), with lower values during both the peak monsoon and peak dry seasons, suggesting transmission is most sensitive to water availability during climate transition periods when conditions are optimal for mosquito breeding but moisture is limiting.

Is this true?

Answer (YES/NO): NO